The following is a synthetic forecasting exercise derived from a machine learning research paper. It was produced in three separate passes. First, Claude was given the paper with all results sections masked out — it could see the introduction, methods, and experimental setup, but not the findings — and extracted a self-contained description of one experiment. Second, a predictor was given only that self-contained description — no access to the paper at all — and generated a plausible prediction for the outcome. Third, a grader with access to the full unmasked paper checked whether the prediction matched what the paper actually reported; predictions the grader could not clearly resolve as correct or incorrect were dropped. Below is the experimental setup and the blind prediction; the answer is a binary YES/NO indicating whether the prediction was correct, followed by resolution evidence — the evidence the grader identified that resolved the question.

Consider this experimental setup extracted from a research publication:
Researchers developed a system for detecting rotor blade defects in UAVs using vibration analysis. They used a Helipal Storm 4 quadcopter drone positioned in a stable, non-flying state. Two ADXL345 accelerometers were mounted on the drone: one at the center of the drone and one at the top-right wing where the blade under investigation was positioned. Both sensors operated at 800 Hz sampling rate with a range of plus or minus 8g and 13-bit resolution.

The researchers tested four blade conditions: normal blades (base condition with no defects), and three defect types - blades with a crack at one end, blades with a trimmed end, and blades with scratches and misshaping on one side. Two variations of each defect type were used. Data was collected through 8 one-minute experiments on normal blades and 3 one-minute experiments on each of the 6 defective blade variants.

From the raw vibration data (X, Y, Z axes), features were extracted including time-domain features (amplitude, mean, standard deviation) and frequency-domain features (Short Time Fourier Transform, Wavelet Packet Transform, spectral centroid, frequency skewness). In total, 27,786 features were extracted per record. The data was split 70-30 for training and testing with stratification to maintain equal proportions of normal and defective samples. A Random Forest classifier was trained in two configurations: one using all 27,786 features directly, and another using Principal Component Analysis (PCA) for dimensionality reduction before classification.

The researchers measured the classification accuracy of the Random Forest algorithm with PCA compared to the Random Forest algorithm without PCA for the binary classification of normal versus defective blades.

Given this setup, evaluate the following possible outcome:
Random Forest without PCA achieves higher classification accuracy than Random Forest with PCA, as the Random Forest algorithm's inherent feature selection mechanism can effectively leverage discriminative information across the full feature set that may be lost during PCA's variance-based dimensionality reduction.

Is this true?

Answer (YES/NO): NO